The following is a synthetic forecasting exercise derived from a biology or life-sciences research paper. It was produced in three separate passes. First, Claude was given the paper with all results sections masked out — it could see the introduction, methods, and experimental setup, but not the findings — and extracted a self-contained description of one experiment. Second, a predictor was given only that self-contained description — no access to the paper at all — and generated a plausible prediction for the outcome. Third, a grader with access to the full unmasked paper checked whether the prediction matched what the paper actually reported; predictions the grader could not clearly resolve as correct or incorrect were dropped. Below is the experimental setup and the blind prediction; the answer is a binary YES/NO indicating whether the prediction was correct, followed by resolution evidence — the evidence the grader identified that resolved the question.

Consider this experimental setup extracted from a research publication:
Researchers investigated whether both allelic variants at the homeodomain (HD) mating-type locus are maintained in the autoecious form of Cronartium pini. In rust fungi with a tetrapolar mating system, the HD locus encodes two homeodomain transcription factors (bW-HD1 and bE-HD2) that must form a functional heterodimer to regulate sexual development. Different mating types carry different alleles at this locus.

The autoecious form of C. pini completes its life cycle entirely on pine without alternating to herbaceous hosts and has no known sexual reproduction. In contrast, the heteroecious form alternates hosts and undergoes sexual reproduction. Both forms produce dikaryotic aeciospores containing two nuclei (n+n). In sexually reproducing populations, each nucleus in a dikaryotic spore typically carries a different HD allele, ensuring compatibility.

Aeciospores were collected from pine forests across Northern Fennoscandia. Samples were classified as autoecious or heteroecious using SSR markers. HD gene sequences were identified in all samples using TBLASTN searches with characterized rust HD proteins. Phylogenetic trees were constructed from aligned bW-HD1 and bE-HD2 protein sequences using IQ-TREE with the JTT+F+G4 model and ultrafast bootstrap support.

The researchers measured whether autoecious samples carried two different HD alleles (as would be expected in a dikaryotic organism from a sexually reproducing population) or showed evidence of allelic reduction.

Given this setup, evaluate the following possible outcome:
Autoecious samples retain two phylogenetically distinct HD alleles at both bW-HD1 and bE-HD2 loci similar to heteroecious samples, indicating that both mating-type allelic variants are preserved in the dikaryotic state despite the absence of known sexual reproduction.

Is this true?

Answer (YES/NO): NO